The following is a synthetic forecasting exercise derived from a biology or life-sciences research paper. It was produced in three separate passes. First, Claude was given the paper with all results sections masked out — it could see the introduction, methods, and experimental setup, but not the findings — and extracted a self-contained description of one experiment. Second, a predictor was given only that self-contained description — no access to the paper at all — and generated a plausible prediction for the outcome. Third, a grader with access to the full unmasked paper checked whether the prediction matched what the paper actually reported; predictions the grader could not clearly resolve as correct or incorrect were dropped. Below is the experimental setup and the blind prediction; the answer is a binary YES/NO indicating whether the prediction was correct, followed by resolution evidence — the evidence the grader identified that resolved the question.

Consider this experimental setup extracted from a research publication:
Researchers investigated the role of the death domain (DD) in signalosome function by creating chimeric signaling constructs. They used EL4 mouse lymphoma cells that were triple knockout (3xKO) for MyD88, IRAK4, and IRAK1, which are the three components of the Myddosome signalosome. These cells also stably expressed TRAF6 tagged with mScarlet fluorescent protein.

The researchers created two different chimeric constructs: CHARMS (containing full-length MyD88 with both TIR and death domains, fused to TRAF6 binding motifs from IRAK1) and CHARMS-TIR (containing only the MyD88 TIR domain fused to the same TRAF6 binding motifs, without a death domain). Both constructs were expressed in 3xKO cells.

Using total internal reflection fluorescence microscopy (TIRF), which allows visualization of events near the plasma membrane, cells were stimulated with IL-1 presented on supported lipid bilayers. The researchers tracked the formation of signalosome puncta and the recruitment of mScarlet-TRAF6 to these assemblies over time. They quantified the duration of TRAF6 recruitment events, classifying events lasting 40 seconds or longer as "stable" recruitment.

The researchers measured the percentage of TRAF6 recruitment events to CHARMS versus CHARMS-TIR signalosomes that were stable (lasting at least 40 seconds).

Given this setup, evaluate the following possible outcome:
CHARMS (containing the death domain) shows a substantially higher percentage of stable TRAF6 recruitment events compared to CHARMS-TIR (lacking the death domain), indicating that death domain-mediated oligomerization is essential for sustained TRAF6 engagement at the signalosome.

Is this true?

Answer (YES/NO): YES